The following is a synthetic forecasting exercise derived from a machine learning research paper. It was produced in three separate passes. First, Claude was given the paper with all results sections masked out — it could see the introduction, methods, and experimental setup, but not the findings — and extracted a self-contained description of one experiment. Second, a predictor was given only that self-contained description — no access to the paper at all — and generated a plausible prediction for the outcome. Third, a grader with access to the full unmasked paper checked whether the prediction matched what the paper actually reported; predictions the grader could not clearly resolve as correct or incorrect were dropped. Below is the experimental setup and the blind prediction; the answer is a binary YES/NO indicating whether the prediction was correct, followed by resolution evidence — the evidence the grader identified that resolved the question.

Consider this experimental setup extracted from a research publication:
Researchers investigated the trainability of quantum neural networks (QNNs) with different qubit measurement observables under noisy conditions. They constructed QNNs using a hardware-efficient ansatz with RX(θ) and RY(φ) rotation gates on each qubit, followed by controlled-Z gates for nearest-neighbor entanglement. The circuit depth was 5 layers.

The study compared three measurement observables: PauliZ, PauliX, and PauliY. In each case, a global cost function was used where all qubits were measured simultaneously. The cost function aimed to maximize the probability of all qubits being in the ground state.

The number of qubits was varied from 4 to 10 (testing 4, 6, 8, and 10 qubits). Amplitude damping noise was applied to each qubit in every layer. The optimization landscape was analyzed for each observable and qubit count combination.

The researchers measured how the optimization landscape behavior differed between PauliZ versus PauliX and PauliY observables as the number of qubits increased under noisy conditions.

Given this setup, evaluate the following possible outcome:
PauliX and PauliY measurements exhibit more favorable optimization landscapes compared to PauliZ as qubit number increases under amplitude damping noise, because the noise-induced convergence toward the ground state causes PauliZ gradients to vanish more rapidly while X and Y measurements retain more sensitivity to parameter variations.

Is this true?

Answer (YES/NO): NO